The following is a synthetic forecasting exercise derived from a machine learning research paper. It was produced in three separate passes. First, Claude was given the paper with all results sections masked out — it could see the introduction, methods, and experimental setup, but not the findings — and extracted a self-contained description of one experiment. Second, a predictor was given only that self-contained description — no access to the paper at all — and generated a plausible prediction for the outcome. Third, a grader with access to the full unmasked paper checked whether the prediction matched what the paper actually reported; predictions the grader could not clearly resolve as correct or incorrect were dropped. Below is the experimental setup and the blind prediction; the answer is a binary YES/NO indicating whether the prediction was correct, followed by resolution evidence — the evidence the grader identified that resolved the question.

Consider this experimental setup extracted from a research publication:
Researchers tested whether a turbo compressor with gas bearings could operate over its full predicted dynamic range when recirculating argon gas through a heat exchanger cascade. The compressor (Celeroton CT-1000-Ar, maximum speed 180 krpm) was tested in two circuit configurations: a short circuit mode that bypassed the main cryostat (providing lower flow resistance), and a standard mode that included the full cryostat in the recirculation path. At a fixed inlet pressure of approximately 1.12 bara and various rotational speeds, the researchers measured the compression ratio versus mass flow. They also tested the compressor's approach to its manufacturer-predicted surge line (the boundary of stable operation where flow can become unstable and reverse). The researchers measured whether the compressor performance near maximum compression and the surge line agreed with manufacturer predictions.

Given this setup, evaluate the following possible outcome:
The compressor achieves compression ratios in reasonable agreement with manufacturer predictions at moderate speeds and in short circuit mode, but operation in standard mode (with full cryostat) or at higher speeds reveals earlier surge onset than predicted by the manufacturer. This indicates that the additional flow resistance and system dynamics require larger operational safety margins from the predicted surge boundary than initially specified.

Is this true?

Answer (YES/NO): NO